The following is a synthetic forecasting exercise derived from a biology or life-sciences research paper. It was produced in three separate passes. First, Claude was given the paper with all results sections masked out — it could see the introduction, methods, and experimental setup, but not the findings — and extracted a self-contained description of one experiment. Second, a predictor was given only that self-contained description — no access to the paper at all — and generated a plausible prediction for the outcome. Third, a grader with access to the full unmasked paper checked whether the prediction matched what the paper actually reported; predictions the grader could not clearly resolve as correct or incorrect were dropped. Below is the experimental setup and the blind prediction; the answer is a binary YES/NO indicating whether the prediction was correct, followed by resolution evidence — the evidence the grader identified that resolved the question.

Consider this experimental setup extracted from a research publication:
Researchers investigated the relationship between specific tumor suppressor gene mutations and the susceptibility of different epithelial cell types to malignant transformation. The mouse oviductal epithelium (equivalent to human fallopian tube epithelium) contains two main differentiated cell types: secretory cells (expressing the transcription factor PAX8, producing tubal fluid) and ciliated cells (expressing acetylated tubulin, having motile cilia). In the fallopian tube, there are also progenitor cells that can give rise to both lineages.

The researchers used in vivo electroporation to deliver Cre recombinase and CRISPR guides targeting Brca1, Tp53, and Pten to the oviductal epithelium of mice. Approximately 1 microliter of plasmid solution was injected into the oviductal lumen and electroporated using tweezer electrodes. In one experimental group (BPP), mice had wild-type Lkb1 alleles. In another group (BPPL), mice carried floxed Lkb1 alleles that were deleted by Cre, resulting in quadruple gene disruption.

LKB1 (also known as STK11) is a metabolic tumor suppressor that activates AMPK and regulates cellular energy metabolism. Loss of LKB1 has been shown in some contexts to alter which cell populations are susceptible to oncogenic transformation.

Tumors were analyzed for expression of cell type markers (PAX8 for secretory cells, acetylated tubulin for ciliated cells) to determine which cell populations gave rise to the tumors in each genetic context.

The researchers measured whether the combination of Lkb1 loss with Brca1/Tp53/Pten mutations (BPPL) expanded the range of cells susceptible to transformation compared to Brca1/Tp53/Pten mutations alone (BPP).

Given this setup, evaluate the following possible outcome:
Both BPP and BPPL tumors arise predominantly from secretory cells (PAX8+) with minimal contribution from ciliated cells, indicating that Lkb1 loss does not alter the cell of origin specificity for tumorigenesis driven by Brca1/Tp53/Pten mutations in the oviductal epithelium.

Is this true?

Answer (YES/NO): NO